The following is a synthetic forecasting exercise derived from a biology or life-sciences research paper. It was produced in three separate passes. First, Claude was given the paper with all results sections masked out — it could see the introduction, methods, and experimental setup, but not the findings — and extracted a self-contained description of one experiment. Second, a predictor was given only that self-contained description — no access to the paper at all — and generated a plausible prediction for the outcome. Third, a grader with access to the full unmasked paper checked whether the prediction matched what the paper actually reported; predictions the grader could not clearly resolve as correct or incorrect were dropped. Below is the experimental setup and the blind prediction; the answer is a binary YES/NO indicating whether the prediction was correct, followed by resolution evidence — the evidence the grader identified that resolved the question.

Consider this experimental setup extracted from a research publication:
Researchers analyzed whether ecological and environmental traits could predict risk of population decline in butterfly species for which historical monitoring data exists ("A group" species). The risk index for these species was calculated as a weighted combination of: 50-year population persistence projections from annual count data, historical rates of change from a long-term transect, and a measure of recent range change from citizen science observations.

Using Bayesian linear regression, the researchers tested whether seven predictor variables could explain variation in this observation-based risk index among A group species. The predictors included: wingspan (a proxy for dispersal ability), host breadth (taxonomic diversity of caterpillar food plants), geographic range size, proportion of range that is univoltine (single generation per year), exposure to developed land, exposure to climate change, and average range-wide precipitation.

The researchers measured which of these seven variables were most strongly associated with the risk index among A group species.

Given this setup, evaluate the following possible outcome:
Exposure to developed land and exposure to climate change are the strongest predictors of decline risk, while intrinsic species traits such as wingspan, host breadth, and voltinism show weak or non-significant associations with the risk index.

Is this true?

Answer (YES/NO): NO